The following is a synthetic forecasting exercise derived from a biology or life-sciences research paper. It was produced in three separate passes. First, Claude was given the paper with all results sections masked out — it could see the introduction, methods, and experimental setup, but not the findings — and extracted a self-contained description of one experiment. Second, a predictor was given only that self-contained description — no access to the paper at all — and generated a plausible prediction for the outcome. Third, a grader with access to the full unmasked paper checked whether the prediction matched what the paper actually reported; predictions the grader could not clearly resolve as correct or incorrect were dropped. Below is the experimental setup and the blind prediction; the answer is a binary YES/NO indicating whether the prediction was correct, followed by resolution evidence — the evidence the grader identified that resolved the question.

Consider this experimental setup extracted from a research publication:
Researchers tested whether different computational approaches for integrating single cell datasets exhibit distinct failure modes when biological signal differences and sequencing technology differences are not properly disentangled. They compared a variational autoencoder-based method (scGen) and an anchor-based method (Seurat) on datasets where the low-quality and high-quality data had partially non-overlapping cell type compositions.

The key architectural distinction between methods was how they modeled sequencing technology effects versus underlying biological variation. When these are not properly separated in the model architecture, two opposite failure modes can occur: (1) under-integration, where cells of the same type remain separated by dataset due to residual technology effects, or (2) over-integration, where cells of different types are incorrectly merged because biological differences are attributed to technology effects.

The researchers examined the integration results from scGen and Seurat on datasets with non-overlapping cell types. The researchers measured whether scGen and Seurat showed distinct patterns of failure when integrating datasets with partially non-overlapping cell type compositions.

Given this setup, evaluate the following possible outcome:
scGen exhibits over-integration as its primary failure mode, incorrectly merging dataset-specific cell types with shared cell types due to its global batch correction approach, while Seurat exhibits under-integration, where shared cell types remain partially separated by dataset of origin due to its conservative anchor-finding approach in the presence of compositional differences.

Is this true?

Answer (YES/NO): NO